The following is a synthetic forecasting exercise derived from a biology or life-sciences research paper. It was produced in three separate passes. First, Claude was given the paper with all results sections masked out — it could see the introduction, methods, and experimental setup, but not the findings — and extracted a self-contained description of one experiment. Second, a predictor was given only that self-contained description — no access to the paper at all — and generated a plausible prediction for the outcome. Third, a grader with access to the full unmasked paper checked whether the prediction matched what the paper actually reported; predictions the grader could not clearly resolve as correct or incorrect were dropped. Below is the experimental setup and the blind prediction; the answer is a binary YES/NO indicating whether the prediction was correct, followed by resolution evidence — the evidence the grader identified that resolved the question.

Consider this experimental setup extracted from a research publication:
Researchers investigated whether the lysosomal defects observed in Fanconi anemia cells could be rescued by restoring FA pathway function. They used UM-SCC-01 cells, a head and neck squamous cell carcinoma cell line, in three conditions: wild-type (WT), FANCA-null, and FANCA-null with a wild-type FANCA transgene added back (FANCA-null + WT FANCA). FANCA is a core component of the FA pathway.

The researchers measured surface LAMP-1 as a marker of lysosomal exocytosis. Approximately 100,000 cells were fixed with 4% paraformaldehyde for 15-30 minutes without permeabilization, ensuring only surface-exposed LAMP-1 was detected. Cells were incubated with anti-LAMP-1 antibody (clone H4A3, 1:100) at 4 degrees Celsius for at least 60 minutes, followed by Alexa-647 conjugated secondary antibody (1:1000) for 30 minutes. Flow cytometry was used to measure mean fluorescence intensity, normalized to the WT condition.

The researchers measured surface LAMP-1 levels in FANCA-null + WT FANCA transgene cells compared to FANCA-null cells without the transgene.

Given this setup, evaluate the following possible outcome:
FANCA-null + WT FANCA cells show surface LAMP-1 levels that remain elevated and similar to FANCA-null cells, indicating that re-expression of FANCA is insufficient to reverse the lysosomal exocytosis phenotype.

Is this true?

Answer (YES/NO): NO